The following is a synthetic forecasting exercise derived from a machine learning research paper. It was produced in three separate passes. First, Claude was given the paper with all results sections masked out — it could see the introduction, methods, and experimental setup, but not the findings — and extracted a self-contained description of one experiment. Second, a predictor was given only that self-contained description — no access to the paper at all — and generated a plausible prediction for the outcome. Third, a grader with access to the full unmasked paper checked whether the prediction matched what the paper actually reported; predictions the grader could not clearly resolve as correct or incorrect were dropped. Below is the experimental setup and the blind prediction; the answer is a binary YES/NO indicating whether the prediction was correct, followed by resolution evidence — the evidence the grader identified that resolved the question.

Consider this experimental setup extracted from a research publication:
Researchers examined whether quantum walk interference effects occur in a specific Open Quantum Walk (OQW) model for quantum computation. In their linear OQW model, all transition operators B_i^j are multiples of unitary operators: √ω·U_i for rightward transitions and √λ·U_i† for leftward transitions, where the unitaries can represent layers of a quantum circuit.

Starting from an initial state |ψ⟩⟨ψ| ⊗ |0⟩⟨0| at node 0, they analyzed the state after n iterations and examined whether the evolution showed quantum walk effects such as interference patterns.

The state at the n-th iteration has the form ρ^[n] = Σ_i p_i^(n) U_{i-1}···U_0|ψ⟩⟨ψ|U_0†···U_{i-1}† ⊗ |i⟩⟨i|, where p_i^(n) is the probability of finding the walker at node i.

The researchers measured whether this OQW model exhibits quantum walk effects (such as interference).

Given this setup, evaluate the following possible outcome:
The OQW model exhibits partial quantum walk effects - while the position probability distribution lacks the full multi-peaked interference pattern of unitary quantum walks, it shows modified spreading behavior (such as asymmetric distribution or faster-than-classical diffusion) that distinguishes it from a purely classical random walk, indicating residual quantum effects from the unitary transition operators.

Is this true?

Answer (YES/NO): NO